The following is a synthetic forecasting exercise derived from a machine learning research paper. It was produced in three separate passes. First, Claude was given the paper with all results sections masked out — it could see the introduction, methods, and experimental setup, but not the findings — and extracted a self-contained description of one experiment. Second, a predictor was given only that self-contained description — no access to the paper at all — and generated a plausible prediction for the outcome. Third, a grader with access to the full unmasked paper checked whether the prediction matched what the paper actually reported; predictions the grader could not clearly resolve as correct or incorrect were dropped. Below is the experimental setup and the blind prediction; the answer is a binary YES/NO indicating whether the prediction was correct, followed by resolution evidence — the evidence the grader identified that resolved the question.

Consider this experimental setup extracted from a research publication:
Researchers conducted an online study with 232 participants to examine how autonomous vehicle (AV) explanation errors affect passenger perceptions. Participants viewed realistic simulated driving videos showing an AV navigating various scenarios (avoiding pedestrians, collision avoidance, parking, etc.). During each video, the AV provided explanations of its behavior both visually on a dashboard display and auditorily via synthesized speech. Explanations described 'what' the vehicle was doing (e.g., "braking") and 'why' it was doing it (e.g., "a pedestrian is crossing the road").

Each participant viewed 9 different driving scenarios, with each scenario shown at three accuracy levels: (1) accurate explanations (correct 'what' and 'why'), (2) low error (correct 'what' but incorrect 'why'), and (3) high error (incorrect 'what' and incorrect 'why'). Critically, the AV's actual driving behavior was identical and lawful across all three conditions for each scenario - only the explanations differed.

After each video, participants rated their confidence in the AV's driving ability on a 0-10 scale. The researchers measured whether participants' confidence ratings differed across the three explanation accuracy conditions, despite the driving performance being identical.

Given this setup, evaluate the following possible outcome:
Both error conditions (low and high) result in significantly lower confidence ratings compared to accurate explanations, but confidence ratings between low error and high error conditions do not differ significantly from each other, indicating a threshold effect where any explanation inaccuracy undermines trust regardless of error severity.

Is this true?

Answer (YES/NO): NO